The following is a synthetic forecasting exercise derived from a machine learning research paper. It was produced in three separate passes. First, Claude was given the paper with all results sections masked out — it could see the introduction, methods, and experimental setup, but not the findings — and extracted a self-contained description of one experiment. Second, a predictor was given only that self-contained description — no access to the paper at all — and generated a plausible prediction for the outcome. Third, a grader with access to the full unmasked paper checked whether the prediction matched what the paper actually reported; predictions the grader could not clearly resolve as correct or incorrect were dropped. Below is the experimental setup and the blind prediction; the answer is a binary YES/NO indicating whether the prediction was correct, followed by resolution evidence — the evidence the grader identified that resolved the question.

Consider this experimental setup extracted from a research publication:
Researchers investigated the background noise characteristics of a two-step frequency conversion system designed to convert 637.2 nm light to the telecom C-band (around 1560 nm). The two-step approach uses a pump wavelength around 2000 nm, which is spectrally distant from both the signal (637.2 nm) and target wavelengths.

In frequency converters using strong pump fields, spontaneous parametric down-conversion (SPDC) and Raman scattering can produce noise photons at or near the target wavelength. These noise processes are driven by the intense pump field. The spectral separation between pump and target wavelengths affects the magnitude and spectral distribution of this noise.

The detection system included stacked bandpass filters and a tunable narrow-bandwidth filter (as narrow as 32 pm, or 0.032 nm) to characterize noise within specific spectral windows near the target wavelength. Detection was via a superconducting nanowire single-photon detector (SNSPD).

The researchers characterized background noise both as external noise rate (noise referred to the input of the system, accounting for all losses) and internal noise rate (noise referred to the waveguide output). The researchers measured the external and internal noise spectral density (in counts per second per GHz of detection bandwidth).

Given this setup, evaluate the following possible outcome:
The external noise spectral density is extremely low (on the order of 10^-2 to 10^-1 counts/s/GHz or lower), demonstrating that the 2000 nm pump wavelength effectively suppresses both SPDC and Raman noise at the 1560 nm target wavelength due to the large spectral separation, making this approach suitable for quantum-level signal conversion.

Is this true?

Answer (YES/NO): NO